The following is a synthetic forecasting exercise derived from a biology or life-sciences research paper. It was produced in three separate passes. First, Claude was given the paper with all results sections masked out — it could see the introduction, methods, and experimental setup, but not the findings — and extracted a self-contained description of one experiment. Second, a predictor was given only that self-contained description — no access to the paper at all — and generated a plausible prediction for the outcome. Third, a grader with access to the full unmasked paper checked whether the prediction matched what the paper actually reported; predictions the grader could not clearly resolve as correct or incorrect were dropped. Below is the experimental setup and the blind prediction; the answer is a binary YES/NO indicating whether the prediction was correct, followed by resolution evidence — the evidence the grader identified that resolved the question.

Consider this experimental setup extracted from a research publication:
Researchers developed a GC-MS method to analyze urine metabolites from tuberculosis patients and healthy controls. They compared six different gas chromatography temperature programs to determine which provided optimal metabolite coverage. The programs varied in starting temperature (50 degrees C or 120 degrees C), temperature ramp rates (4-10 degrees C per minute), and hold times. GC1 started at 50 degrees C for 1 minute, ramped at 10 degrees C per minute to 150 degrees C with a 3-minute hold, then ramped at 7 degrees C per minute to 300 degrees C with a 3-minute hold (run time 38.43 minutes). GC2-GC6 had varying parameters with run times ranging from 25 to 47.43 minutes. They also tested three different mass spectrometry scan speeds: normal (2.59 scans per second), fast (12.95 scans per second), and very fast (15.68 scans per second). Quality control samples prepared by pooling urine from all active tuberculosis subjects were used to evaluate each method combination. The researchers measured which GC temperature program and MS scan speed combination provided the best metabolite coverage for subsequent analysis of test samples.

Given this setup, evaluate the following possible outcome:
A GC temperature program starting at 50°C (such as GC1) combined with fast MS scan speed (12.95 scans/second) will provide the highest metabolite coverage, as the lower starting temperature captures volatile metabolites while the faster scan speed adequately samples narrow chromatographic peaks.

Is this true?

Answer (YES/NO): NO